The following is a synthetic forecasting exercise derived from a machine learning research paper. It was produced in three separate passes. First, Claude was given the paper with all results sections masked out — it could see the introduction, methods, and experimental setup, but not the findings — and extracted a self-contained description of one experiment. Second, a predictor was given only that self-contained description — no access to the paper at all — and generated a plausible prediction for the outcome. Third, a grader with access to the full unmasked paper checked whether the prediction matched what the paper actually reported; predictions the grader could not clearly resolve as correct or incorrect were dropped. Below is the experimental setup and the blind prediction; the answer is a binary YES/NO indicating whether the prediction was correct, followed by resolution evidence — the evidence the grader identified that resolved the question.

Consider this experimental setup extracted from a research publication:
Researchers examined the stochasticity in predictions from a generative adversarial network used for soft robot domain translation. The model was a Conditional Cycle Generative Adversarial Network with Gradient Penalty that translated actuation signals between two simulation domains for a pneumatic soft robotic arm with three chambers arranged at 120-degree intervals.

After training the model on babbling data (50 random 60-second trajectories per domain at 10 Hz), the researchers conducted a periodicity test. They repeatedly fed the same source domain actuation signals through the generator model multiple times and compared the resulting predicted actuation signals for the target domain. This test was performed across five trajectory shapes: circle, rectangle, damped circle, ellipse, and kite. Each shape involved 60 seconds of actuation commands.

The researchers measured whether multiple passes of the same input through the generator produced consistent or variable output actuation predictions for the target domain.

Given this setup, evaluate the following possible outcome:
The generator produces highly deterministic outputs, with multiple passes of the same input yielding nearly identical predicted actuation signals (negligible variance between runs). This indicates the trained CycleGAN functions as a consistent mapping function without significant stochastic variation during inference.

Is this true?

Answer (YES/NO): YES